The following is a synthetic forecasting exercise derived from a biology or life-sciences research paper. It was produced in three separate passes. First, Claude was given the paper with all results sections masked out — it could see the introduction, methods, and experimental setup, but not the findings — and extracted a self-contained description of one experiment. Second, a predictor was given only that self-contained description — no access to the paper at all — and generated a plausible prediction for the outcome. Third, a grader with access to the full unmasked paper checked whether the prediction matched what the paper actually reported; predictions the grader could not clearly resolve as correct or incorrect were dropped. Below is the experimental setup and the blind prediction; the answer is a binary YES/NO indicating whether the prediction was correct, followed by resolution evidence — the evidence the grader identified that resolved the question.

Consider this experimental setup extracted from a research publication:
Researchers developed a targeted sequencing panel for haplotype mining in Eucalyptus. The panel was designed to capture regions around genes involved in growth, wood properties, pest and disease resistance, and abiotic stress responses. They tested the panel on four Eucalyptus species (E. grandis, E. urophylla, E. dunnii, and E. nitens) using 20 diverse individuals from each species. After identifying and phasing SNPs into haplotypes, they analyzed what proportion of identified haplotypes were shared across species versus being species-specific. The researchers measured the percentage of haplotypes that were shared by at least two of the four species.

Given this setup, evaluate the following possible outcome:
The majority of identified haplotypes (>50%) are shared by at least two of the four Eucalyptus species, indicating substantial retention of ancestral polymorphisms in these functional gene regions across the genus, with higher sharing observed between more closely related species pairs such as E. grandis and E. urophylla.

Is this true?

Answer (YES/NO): NO